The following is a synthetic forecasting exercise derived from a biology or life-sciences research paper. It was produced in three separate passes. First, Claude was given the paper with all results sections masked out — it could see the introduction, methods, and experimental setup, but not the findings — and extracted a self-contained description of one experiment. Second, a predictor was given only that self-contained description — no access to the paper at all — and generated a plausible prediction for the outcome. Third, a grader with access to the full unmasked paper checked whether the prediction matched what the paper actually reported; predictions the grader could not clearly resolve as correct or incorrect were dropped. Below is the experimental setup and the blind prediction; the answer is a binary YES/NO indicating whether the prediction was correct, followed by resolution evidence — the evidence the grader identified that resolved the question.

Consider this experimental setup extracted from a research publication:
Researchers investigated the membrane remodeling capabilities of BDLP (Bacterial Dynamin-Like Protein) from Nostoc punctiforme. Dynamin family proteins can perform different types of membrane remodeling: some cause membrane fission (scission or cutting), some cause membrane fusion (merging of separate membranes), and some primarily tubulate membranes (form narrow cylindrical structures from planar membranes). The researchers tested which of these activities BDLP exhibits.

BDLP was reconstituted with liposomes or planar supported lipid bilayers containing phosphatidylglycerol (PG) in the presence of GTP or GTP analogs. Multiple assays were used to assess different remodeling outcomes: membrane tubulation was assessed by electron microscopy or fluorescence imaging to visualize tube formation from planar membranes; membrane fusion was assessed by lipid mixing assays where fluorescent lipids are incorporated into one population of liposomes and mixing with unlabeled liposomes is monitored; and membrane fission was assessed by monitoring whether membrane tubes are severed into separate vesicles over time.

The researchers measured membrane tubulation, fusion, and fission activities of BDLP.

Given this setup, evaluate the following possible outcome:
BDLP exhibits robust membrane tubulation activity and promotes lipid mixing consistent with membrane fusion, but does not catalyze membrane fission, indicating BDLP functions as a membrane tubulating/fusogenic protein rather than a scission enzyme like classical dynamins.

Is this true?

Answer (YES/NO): NO